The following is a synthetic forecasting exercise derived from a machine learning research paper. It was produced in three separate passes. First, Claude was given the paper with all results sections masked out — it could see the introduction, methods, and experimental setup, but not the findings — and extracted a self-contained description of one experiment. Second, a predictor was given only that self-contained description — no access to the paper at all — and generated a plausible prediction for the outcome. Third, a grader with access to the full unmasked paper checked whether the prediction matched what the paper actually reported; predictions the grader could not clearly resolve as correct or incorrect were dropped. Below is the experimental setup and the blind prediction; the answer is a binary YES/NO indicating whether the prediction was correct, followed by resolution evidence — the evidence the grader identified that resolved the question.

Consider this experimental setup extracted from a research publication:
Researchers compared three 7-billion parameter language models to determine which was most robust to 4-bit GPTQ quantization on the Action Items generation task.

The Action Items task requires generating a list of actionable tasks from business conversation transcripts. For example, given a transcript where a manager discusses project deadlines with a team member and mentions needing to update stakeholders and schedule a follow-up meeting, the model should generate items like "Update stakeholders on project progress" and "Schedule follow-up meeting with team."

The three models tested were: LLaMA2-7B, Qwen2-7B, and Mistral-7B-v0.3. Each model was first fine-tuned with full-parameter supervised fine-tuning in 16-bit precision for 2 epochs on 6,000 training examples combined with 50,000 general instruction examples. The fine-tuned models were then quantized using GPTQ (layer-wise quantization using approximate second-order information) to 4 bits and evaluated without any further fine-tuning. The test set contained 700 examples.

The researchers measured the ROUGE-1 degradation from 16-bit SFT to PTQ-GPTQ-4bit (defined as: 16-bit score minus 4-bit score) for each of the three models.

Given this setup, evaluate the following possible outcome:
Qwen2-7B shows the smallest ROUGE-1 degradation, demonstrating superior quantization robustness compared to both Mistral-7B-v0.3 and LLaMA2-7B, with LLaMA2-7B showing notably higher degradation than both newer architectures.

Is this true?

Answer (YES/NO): NO